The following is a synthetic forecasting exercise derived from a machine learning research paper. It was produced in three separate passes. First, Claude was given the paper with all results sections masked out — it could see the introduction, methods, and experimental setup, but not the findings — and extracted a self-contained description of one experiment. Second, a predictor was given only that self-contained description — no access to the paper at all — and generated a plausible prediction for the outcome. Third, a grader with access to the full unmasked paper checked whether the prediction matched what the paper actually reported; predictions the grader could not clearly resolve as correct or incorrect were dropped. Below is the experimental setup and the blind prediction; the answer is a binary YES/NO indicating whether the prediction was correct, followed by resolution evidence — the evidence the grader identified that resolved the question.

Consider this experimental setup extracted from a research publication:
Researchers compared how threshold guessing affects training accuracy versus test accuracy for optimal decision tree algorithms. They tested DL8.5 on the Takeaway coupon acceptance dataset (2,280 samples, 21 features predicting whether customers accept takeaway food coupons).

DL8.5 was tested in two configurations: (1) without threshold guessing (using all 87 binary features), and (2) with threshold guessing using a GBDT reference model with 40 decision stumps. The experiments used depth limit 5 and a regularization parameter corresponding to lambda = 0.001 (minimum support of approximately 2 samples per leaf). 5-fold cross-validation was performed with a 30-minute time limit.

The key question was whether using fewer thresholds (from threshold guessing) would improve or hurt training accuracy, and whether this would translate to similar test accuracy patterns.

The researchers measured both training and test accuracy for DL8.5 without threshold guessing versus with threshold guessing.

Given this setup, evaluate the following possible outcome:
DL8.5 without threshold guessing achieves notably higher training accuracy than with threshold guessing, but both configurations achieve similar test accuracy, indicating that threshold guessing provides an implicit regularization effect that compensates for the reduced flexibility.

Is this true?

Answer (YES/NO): NO